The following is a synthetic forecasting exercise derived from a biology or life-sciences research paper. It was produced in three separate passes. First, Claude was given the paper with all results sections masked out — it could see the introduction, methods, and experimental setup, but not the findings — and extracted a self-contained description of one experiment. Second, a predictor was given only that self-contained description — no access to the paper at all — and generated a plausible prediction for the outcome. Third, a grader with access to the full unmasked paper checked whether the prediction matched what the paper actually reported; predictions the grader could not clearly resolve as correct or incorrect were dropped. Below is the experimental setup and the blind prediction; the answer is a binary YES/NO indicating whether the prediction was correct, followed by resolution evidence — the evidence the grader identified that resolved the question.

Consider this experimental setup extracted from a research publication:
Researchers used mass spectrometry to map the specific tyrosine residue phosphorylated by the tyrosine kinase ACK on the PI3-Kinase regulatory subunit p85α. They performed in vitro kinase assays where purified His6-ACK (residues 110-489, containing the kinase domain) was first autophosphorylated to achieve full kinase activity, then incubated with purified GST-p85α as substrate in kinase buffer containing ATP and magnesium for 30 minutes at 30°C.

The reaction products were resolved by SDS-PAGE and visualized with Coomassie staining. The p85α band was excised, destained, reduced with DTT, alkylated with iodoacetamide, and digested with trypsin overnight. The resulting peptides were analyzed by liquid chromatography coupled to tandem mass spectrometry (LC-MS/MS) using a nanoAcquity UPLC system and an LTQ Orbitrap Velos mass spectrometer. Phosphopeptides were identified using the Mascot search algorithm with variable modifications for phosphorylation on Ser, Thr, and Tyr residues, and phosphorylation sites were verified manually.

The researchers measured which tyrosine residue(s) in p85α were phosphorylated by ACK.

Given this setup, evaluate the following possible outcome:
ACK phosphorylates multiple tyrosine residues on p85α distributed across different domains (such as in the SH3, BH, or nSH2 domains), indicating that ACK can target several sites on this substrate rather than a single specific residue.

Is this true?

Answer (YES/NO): NO